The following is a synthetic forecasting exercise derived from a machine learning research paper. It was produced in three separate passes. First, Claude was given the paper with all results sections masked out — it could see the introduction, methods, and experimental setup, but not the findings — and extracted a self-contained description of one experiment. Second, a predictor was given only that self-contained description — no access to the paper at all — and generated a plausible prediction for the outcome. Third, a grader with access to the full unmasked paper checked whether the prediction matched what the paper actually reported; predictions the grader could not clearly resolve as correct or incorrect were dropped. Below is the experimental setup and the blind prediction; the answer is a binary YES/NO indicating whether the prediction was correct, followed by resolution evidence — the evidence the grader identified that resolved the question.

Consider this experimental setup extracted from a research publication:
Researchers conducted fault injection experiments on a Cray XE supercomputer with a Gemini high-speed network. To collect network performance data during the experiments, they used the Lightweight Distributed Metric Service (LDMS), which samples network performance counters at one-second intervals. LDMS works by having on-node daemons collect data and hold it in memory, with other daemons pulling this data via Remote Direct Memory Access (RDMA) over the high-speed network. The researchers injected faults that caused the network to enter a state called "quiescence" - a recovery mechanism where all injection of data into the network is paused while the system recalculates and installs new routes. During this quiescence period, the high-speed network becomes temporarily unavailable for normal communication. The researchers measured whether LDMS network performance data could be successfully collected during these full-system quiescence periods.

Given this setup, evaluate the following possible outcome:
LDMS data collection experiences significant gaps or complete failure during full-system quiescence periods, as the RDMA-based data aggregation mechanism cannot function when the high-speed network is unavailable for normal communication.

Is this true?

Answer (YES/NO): YES